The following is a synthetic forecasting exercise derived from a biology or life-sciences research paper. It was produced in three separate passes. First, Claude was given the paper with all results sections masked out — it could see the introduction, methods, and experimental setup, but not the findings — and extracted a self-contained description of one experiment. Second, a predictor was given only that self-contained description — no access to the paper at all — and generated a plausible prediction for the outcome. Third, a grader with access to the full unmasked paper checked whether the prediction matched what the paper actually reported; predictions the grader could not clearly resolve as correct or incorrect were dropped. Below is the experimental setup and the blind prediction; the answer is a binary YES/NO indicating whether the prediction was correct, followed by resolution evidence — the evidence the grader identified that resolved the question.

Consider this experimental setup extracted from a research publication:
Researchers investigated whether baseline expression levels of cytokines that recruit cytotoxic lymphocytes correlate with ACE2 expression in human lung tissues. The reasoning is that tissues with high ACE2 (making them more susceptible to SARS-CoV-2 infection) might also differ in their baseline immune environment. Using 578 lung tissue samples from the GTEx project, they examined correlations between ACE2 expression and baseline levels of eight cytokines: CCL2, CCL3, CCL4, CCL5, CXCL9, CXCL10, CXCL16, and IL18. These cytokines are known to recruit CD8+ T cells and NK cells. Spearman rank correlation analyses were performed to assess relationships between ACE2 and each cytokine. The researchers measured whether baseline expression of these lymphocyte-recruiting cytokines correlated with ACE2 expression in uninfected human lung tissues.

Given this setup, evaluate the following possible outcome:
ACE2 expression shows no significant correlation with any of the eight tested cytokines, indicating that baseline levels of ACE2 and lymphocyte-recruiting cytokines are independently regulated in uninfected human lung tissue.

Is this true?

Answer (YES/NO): NO